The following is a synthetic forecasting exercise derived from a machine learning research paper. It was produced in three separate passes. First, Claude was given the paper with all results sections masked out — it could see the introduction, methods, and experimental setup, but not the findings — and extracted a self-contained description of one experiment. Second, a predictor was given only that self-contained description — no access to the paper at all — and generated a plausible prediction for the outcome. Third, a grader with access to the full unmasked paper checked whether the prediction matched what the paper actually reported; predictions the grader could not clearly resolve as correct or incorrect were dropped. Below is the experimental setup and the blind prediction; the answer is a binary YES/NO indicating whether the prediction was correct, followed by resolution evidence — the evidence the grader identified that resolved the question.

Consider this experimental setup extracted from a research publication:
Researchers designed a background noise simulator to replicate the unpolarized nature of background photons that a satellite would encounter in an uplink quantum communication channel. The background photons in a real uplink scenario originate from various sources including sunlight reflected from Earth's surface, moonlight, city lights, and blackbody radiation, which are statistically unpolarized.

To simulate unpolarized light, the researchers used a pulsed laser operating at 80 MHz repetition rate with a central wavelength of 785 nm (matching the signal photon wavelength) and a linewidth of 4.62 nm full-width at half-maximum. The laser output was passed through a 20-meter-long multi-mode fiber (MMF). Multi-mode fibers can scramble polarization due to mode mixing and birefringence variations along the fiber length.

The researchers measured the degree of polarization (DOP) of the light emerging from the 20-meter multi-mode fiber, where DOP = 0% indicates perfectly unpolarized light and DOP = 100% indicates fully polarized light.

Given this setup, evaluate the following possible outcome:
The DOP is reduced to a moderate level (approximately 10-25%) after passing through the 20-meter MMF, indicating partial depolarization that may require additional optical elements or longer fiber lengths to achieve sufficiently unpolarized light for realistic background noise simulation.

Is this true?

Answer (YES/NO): NO